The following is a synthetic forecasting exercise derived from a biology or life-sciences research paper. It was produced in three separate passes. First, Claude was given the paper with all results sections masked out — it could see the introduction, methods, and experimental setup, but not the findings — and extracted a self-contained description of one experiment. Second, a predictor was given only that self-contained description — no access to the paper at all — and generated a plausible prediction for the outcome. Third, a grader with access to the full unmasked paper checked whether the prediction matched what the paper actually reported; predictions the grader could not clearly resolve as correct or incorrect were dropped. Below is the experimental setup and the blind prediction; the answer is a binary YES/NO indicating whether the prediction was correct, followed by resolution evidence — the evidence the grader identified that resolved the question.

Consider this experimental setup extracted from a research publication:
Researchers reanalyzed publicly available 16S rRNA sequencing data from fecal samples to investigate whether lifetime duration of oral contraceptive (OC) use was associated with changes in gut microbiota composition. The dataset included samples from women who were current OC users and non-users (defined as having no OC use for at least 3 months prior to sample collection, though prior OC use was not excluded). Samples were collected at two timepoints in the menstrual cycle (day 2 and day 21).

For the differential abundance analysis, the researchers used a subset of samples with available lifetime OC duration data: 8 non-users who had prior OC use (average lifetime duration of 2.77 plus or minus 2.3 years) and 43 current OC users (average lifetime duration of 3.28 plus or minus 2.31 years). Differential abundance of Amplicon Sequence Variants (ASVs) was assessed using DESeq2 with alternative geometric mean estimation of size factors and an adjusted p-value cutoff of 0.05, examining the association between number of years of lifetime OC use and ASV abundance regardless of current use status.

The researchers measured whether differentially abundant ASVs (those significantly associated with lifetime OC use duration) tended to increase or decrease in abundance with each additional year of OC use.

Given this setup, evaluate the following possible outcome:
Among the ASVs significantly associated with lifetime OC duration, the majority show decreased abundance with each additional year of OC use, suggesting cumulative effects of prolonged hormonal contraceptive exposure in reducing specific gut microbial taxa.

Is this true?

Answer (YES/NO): YES